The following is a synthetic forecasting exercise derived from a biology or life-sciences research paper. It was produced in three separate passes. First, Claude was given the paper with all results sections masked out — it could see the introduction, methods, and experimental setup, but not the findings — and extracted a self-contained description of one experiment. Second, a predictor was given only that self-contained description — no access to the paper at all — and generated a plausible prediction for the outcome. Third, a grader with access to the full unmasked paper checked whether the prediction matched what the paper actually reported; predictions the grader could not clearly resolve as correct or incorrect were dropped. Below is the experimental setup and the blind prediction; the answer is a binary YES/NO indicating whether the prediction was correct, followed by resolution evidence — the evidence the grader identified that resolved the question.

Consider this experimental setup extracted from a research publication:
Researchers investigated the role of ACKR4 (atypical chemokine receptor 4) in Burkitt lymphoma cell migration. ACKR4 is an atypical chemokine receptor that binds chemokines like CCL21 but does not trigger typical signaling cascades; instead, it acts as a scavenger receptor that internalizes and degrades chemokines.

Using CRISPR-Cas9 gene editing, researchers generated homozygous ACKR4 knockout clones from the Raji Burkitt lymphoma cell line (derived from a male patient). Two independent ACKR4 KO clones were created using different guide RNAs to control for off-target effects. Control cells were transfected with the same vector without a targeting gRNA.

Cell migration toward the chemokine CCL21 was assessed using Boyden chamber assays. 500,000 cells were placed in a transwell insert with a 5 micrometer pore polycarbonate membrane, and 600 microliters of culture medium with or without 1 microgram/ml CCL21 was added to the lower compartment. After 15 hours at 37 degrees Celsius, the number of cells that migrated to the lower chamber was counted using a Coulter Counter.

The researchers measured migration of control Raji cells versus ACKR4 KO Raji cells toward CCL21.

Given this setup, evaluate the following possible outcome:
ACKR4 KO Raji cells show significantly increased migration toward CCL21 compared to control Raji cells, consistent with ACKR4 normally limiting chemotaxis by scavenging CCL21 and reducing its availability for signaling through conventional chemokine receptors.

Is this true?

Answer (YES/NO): YES